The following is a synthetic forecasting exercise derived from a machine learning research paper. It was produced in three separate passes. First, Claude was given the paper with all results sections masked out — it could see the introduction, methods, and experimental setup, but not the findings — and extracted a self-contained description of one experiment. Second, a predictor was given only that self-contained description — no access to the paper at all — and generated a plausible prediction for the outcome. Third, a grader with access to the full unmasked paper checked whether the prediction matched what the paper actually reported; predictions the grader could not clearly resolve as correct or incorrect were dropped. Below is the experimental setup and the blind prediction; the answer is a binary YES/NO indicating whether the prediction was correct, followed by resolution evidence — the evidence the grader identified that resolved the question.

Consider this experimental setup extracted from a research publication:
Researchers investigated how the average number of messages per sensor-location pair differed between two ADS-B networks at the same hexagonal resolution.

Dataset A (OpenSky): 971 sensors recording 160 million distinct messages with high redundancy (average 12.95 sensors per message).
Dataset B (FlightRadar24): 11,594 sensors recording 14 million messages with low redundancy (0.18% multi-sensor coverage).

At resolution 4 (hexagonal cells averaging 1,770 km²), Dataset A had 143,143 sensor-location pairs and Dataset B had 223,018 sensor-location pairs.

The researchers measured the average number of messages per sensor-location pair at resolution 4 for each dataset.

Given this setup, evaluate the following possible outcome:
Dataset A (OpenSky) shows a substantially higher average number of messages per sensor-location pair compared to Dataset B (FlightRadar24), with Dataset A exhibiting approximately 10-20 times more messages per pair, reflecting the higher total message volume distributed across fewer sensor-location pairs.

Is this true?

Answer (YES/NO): NO